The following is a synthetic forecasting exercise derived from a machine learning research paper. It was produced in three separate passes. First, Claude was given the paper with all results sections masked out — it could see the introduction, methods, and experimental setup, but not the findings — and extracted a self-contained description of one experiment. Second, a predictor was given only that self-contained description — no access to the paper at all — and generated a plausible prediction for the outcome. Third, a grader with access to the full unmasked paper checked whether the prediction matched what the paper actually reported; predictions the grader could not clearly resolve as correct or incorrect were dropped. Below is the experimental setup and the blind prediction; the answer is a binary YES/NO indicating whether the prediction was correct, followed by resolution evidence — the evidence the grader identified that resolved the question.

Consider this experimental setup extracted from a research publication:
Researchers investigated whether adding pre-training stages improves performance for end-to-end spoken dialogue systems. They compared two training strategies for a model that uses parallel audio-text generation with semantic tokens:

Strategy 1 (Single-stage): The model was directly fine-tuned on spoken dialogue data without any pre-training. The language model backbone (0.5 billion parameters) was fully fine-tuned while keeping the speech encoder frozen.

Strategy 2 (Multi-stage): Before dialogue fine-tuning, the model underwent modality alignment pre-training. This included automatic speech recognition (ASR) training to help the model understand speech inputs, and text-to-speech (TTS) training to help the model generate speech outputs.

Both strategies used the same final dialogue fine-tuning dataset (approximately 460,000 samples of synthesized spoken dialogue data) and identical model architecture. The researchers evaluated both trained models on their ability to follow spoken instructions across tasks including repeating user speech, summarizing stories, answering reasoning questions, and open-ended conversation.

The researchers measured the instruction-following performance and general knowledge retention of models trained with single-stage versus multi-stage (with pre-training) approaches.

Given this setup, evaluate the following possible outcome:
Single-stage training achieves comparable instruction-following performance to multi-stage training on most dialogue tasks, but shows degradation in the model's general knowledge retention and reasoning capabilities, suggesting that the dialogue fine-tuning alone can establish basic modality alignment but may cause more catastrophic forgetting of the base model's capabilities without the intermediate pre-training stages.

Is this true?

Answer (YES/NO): NO